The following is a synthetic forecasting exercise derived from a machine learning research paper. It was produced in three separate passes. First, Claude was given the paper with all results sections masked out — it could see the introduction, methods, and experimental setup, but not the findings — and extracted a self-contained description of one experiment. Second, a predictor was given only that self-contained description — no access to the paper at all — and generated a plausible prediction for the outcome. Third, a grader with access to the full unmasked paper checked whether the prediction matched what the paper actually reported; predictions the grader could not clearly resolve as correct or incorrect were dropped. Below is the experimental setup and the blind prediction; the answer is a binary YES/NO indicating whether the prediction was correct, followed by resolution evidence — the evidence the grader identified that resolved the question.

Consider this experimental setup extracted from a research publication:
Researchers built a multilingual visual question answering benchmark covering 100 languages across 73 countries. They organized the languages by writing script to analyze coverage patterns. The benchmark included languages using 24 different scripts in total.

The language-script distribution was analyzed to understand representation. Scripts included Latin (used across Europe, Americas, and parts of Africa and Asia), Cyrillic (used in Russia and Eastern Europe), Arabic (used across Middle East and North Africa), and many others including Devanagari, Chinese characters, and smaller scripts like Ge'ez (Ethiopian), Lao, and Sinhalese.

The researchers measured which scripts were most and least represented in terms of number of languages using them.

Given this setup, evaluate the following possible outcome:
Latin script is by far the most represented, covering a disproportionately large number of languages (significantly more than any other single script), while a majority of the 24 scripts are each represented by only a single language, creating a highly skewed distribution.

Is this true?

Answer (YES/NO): YES